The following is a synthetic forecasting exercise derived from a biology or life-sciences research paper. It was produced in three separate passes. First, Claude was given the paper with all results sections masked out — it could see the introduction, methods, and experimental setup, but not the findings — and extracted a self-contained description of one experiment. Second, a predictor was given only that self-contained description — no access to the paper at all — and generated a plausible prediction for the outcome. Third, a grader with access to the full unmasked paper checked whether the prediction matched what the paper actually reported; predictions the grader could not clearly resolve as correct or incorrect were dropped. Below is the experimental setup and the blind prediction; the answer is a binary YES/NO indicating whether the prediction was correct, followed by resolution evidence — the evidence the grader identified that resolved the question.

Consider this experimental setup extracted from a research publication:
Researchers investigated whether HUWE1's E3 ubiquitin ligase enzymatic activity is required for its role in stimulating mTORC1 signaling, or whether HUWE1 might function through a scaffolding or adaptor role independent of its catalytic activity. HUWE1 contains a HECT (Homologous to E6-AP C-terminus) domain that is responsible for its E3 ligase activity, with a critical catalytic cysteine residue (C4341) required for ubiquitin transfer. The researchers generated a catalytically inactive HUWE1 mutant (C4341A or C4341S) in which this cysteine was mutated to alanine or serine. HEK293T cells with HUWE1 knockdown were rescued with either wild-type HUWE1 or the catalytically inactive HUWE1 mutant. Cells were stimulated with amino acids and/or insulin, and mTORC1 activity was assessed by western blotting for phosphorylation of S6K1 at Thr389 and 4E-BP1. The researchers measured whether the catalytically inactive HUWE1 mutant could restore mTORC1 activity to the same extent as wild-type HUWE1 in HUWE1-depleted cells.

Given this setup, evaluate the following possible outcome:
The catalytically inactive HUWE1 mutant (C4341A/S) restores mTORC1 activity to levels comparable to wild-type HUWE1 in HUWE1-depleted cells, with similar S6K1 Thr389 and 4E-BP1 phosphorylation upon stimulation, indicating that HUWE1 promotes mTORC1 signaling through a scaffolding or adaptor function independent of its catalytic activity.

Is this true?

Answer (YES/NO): NO